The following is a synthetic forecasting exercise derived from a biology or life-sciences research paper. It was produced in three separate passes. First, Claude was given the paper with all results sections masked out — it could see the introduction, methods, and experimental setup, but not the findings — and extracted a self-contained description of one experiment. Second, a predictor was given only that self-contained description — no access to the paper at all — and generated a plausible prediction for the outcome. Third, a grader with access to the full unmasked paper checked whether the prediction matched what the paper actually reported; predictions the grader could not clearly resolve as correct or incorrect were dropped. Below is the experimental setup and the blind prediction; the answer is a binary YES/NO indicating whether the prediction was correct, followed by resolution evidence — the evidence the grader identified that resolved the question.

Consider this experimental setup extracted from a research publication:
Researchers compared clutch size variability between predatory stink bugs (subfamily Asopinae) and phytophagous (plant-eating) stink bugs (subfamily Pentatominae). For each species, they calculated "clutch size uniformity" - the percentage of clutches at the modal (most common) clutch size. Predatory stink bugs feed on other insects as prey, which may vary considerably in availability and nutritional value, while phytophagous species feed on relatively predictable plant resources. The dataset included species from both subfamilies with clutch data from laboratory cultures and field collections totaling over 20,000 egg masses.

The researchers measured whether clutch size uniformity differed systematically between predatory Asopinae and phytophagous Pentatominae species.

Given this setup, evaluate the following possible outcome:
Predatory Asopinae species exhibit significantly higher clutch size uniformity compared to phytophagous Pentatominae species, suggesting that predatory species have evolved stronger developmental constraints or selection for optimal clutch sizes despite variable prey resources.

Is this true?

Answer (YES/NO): NO